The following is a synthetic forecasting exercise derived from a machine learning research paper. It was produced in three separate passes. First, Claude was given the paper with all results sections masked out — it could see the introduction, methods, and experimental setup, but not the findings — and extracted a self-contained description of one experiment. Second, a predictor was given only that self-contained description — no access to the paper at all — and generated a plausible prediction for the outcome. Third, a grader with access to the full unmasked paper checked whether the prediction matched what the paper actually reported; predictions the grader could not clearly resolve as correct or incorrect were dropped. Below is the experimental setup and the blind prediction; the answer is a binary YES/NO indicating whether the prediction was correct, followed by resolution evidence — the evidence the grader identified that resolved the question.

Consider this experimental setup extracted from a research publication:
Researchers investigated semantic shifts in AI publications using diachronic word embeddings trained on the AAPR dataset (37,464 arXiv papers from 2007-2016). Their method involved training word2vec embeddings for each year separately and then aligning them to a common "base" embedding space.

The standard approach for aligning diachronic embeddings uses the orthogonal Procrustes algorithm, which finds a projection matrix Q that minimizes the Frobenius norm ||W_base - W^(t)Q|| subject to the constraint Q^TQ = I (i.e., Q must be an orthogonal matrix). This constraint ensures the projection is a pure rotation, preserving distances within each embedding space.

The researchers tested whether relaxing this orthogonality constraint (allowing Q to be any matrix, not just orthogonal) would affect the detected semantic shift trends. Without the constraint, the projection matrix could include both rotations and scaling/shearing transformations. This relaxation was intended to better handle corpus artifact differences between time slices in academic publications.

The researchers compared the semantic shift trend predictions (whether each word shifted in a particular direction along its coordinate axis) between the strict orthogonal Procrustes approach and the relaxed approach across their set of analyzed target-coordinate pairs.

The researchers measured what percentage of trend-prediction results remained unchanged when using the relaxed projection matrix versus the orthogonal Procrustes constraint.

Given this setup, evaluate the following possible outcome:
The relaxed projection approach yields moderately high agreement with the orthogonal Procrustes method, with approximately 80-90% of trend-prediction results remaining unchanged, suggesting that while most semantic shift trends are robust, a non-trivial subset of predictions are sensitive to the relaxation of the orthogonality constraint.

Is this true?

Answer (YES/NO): NO